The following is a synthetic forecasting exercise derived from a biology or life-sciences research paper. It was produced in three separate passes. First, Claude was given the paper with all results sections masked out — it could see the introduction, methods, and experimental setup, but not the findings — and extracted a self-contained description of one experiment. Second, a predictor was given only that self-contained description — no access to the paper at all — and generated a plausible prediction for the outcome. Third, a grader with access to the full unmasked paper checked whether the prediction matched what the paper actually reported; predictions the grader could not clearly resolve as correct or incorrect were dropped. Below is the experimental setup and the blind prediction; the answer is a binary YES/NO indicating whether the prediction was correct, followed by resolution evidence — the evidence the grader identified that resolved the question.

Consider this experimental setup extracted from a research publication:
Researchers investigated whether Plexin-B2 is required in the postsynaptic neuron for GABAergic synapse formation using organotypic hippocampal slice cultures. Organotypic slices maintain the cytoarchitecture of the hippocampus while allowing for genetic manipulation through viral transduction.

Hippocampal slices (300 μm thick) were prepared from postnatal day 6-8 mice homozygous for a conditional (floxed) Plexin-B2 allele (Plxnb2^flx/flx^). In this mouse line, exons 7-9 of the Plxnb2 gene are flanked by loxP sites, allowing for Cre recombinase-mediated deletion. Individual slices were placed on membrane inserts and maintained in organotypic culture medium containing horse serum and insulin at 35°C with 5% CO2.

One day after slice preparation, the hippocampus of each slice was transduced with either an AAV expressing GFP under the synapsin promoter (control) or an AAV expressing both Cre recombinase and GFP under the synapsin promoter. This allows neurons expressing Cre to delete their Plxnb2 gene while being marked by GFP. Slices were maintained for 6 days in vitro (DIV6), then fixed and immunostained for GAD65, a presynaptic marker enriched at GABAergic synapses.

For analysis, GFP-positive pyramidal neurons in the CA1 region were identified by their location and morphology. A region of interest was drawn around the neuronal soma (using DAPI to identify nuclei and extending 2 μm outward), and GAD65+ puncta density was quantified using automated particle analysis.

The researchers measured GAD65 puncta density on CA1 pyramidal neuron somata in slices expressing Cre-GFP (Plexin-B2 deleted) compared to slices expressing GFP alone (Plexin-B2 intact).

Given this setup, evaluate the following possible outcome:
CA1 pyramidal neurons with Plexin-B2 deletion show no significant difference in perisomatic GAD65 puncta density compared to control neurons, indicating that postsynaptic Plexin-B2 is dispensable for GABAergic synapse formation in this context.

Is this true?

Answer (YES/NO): NO